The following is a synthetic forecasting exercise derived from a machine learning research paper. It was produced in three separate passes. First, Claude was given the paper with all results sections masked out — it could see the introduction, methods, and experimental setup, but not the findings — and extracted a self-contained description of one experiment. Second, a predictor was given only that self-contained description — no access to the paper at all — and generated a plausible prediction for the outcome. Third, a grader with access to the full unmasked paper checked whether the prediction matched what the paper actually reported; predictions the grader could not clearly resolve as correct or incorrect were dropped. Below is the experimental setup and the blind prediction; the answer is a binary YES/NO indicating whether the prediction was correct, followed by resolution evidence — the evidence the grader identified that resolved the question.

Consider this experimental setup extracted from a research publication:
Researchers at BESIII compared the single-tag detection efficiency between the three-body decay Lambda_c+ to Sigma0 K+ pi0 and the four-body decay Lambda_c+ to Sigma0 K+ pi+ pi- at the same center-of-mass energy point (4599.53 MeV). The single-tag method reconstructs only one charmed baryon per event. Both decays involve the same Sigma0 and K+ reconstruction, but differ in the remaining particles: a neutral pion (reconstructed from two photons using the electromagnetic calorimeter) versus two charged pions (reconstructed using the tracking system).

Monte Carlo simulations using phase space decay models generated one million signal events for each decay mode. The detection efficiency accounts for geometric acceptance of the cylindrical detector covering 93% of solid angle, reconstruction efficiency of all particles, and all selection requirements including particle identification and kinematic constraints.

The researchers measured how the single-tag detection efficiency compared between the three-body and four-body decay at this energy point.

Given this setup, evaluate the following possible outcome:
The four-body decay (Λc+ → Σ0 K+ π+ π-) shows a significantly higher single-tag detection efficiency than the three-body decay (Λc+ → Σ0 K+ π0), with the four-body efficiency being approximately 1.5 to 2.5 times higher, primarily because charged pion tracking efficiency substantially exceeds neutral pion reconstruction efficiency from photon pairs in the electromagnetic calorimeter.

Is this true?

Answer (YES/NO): NO